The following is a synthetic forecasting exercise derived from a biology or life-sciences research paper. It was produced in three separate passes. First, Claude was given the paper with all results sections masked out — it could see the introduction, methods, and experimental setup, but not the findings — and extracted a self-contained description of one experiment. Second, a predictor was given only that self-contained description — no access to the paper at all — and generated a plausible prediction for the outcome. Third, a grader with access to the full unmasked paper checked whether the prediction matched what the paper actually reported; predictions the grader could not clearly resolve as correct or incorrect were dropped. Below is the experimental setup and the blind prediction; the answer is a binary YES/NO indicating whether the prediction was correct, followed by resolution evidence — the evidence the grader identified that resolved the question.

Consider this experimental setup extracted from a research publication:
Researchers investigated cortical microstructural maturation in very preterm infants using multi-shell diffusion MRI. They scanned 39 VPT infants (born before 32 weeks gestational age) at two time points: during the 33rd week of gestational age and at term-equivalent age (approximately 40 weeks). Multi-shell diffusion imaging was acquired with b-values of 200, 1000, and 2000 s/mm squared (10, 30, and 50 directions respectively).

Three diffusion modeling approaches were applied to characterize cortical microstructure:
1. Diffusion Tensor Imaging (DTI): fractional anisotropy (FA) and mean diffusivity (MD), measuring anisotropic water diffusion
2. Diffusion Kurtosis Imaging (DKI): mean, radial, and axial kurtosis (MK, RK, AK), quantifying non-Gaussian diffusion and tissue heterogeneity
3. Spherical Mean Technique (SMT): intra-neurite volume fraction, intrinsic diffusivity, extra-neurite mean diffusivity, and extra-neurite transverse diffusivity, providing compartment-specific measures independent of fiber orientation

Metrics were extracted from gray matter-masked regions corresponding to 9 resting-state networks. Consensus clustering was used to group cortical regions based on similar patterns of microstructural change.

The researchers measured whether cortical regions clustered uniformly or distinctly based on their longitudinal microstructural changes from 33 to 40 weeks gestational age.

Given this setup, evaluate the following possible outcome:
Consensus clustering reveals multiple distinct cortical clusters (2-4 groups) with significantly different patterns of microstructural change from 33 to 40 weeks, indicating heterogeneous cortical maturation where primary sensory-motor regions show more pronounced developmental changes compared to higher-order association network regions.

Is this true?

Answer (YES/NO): NO